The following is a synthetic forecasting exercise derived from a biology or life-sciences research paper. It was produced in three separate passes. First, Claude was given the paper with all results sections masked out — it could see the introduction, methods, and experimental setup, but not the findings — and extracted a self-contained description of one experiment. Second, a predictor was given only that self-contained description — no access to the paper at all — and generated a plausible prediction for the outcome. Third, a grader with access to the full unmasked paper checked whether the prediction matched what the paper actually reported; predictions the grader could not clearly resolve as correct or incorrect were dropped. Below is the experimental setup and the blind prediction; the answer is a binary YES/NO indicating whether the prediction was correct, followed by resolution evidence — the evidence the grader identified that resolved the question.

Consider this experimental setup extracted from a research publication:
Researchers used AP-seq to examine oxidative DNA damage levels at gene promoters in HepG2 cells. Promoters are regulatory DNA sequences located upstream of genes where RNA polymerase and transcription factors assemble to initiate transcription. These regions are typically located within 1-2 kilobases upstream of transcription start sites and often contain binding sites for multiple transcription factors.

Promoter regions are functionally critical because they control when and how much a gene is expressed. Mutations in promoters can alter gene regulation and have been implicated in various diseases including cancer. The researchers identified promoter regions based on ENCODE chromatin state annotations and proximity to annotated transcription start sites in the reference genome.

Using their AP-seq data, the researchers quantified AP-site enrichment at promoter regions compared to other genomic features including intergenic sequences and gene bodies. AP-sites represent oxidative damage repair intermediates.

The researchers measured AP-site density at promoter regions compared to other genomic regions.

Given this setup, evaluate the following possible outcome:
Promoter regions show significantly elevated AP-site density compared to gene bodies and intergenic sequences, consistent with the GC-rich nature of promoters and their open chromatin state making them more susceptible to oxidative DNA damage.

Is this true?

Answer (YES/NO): NO